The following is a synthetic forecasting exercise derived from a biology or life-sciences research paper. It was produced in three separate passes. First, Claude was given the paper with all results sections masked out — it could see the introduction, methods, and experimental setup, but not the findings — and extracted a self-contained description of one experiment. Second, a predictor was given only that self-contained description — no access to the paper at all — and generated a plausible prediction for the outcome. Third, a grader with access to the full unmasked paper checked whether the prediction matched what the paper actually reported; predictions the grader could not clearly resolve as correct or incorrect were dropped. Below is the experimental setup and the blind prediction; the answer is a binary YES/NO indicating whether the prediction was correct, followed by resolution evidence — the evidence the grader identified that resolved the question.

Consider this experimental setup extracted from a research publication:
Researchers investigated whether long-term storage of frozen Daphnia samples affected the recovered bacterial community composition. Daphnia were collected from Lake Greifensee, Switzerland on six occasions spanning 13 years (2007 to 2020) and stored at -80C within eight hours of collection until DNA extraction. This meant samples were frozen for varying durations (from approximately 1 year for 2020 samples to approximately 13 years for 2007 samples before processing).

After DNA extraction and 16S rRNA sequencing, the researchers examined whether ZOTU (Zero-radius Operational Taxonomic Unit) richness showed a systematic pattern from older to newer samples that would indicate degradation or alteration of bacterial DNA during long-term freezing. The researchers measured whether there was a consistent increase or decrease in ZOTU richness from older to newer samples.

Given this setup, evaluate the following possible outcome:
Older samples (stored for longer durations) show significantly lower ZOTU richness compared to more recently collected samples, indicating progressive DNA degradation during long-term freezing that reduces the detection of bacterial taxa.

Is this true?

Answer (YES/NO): NO